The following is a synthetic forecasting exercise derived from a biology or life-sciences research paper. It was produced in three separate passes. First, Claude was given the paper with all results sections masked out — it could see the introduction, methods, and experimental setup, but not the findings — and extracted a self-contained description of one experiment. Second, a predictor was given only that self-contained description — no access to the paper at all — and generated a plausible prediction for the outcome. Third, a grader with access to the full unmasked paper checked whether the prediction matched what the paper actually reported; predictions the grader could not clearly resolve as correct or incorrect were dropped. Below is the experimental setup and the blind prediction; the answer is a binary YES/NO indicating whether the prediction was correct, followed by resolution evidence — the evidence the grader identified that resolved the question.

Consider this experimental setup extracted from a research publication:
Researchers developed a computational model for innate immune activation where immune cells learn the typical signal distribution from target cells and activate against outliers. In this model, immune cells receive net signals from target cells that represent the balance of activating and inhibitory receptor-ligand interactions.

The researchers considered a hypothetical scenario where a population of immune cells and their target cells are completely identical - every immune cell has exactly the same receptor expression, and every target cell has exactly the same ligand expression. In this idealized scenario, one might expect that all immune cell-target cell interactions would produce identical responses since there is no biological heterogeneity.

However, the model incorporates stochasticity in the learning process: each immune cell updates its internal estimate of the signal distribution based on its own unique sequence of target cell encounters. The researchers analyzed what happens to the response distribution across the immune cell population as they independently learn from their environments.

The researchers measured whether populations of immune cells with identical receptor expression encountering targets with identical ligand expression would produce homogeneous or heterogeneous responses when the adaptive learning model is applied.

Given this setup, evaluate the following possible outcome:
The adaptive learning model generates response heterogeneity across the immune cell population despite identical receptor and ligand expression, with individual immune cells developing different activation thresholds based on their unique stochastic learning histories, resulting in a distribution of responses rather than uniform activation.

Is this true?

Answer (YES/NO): YES